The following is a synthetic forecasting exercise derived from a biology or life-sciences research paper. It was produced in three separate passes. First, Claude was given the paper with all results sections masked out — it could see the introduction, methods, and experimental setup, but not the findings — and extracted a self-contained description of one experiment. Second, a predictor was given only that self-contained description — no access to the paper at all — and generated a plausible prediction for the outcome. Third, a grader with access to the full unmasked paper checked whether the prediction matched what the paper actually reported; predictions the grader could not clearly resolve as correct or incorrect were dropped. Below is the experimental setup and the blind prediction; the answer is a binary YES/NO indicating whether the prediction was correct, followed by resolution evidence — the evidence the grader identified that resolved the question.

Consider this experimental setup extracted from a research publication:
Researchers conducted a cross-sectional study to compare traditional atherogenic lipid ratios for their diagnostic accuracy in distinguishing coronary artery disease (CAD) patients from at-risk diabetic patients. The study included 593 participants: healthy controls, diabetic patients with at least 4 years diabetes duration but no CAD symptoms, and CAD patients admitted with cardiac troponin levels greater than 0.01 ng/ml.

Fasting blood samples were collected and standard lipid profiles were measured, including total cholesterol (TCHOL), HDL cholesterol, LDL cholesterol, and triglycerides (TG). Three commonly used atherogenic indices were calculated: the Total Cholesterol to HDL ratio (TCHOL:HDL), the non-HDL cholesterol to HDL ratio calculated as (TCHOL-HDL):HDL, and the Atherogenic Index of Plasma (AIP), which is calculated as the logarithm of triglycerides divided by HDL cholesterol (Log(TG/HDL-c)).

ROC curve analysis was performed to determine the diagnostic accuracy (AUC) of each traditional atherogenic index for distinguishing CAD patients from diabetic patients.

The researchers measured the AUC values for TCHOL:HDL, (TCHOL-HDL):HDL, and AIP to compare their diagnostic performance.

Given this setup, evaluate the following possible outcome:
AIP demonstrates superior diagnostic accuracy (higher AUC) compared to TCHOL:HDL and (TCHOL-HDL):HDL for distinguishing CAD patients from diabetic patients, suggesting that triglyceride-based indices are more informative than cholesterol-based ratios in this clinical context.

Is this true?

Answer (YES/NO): NO